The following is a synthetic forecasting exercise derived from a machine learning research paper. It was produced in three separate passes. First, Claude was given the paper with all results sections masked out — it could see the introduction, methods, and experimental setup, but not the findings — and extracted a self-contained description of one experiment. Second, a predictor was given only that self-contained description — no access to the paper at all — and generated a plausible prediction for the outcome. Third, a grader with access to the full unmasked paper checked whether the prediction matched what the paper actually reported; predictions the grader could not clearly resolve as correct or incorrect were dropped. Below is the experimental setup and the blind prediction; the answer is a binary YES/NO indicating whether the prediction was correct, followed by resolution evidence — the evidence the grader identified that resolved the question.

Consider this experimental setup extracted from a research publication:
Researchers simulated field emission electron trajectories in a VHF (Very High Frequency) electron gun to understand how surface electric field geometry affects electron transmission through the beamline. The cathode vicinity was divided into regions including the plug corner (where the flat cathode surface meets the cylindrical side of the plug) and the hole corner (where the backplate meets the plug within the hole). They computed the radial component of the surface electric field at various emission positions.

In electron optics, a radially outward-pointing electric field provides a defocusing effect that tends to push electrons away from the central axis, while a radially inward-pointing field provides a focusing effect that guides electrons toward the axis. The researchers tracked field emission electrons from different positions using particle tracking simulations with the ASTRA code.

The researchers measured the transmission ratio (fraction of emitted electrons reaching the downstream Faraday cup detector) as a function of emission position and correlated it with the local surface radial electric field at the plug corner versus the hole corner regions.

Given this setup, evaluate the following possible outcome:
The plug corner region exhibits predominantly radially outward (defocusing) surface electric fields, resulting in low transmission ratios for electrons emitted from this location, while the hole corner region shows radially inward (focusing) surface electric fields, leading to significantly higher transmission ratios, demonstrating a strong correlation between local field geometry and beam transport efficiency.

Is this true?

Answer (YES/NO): YES